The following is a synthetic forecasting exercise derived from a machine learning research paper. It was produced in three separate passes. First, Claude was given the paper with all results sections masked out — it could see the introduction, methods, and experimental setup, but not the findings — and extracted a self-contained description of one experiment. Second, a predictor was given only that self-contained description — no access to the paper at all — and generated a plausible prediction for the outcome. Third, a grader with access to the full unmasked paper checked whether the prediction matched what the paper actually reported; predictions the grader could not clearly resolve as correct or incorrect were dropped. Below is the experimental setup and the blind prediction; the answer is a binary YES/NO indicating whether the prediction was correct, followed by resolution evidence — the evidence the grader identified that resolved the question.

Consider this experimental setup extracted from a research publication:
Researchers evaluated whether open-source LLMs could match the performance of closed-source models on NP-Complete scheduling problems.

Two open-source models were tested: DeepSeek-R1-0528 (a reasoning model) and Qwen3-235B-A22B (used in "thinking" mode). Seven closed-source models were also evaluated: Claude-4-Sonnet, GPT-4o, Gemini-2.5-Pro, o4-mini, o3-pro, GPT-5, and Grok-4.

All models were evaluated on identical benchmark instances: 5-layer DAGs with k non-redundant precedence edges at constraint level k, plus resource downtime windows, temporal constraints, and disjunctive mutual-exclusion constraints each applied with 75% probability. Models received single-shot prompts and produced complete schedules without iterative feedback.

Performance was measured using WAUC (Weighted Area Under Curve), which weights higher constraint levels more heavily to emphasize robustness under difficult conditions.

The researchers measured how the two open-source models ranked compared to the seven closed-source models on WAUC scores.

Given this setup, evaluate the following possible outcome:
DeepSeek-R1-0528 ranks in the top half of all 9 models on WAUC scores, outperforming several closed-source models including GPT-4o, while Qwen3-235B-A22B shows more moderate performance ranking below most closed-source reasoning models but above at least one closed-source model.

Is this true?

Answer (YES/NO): NO